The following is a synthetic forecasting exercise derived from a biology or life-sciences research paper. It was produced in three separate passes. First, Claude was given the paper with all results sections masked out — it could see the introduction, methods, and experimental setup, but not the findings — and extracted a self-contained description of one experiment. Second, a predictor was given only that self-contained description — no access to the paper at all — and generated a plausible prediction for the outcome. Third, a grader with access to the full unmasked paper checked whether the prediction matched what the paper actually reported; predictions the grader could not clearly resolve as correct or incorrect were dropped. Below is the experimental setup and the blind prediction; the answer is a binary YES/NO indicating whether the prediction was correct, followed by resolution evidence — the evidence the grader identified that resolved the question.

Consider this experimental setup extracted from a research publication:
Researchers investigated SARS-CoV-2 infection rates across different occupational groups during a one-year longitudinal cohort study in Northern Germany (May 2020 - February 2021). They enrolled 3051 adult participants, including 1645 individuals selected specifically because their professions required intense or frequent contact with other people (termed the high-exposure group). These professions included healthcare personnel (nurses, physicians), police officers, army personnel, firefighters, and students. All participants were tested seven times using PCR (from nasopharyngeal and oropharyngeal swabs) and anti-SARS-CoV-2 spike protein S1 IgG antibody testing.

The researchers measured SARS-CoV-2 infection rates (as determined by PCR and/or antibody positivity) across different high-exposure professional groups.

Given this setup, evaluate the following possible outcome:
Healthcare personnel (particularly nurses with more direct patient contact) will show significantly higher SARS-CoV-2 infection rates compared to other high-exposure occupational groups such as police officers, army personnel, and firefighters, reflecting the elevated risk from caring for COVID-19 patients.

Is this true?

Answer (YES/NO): YES